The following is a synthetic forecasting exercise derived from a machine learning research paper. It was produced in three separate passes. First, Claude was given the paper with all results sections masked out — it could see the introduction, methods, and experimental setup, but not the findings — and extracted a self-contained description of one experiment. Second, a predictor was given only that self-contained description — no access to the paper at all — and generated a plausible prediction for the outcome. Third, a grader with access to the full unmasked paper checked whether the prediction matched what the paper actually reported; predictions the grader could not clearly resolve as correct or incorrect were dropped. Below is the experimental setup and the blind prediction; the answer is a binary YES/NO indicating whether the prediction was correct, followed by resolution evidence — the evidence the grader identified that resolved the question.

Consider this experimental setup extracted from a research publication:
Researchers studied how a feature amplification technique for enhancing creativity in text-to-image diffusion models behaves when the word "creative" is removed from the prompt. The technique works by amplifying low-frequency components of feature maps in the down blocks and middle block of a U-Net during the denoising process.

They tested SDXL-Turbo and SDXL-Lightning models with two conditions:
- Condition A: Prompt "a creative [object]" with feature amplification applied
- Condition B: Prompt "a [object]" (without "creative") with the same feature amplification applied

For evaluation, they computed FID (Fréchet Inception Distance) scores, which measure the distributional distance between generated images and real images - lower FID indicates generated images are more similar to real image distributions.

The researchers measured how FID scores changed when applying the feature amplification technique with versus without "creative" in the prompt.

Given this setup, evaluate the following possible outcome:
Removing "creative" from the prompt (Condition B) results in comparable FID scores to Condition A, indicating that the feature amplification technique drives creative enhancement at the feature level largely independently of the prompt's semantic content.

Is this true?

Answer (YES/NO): NO